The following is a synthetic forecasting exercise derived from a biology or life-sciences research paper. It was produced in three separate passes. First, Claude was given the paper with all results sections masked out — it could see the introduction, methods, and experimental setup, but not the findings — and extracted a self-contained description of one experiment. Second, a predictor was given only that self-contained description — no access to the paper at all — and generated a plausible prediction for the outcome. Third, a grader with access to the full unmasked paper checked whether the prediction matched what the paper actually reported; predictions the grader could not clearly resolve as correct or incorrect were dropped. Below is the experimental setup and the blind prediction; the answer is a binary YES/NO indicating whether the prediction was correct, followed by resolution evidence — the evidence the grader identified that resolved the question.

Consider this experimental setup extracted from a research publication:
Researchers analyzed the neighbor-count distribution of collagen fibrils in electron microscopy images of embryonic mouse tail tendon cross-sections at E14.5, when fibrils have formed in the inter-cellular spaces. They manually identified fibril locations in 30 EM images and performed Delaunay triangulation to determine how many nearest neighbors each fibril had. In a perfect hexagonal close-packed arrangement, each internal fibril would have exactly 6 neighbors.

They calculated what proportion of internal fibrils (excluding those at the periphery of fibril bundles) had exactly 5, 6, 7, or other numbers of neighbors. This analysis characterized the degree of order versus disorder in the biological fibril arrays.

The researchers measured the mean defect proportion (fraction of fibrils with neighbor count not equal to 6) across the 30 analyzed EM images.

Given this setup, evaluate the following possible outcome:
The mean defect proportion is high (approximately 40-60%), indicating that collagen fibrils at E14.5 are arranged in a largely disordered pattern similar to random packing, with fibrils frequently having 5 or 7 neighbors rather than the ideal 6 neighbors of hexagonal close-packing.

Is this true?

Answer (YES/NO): NO